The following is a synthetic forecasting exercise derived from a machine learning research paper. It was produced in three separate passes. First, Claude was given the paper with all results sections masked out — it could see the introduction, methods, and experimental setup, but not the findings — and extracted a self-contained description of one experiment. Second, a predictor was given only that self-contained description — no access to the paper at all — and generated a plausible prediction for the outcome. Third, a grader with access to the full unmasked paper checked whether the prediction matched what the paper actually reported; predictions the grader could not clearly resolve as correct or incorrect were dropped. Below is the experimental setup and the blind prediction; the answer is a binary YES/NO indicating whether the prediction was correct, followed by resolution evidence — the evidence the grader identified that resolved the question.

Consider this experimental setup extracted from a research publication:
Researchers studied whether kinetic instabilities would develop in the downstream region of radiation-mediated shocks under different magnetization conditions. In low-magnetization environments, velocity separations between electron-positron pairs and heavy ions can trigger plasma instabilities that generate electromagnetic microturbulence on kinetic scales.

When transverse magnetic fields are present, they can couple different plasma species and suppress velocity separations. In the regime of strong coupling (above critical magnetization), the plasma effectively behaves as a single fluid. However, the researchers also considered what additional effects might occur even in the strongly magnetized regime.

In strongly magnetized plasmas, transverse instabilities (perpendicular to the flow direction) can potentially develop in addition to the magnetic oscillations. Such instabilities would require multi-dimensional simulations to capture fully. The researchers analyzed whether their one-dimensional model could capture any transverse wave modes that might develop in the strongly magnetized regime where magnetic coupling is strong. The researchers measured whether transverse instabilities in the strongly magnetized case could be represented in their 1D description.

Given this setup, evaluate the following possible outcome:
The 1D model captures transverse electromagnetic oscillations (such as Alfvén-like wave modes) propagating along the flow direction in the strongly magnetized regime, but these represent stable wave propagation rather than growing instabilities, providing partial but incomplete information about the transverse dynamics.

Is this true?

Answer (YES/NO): NO